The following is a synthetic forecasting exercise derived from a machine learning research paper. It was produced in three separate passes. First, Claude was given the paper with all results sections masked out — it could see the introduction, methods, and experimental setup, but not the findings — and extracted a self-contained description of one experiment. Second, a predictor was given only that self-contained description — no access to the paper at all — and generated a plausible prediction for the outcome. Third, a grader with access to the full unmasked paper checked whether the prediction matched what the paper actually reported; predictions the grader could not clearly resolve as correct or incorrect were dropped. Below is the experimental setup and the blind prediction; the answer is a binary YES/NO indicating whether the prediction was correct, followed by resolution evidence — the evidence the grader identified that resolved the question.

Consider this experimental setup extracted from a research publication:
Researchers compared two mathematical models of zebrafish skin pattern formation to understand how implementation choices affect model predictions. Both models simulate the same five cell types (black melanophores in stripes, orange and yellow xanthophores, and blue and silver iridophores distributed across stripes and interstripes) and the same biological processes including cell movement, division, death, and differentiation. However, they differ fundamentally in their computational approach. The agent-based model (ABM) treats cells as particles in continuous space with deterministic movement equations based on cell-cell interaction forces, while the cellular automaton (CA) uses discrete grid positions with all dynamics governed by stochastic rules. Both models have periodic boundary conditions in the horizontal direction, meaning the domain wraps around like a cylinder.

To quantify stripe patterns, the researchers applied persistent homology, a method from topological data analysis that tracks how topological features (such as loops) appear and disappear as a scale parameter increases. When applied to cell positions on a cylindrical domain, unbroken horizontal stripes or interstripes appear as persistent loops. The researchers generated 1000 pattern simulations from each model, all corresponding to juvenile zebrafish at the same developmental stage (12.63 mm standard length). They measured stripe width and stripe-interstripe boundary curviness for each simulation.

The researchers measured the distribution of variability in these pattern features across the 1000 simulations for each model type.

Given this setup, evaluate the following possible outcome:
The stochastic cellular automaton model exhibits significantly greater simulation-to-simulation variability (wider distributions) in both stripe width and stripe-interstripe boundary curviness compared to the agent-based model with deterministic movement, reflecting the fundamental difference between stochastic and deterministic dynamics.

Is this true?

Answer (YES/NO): YES